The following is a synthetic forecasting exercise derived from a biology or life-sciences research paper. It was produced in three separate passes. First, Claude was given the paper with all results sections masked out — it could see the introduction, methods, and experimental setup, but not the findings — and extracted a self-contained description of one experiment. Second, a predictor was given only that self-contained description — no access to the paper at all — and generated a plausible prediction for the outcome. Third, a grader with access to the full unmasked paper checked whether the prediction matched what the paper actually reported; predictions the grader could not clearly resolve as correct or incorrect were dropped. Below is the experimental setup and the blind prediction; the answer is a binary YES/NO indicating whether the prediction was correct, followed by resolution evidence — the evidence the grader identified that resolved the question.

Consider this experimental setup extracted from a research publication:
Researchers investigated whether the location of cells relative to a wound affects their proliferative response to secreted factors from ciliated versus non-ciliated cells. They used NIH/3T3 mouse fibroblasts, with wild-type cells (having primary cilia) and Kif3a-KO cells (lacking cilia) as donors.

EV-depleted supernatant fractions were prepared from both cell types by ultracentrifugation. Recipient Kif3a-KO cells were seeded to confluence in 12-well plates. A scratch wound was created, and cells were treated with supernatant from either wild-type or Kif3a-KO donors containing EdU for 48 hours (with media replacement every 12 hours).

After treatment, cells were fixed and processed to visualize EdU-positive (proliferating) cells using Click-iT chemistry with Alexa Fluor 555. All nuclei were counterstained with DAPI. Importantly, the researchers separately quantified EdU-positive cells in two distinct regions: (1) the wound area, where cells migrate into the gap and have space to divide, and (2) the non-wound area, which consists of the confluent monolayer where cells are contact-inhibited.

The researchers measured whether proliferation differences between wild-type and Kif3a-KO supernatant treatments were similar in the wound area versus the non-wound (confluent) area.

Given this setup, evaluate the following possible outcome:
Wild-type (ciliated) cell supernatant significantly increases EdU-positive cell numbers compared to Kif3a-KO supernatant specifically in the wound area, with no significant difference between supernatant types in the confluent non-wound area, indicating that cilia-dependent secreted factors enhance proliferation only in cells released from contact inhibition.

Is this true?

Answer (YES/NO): NO